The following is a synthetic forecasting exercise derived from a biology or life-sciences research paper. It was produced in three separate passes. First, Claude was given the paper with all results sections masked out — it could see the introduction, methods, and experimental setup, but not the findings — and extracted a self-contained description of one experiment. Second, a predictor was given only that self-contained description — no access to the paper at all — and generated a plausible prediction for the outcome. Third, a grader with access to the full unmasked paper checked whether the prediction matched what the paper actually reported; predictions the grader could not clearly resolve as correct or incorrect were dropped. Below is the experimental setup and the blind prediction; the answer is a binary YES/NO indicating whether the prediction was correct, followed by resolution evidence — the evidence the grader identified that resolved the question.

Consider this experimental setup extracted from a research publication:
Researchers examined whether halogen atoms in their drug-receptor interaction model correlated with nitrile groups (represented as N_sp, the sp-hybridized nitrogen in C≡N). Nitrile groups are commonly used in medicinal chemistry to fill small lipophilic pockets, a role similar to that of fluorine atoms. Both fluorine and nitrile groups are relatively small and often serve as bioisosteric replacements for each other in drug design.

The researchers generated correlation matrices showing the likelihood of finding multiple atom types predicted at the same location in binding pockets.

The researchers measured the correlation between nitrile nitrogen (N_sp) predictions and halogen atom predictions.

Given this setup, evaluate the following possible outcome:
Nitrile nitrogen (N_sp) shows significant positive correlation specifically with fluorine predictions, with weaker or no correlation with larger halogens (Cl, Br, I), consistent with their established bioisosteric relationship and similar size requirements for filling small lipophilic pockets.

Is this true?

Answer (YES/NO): NO